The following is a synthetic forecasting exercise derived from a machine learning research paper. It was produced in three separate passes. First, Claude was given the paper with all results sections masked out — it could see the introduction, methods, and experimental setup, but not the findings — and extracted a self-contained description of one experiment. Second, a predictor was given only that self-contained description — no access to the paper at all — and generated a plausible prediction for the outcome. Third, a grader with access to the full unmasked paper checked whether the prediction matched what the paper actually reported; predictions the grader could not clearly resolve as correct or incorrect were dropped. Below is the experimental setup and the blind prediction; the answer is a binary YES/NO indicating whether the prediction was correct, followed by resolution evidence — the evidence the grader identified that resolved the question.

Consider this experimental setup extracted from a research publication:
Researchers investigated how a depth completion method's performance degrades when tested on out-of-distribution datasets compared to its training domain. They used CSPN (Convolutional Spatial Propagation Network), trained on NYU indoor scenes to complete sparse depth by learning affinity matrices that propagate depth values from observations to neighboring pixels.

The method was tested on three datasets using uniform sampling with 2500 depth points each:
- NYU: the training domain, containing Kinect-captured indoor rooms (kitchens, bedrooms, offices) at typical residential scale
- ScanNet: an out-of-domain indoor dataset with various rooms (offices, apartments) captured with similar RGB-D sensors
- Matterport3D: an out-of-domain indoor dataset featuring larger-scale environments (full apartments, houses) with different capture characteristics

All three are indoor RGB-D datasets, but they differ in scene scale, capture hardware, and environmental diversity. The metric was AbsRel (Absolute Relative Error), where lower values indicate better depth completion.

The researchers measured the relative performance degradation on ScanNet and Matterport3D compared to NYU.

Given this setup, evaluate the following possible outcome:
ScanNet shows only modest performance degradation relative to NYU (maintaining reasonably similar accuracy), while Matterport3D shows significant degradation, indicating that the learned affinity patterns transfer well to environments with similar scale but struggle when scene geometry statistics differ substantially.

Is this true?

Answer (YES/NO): YES